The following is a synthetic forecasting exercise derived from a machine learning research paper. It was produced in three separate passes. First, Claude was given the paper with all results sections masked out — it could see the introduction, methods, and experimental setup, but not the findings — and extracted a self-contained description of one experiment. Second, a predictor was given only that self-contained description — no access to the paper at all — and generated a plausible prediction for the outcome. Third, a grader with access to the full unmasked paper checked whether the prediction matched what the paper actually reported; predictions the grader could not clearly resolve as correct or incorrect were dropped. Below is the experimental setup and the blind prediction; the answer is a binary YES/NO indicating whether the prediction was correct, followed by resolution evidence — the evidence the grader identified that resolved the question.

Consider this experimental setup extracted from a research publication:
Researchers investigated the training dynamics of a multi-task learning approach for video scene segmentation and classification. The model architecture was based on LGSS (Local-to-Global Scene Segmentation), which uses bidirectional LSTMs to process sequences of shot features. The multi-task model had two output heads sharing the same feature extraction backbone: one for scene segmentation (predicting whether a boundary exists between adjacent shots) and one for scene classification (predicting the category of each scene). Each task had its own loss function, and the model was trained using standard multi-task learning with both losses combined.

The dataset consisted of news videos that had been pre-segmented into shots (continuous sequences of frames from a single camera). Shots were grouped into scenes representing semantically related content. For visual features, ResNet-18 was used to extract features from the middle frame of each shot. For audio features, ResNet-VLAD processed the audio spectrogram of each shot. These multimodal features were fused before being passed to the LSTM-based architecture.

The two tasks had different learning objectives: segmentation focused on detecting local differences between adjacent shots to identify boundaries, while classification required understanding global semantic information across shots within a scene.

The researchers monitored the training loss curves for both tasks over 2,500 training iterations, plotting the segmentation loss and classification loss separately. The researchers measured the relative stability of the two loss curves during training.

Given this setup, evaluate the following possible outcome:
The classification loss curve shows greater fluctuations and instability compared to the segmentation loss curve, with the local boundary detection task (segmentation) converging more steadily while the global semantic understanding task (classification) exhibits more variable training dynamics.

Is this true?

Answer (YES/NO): YES